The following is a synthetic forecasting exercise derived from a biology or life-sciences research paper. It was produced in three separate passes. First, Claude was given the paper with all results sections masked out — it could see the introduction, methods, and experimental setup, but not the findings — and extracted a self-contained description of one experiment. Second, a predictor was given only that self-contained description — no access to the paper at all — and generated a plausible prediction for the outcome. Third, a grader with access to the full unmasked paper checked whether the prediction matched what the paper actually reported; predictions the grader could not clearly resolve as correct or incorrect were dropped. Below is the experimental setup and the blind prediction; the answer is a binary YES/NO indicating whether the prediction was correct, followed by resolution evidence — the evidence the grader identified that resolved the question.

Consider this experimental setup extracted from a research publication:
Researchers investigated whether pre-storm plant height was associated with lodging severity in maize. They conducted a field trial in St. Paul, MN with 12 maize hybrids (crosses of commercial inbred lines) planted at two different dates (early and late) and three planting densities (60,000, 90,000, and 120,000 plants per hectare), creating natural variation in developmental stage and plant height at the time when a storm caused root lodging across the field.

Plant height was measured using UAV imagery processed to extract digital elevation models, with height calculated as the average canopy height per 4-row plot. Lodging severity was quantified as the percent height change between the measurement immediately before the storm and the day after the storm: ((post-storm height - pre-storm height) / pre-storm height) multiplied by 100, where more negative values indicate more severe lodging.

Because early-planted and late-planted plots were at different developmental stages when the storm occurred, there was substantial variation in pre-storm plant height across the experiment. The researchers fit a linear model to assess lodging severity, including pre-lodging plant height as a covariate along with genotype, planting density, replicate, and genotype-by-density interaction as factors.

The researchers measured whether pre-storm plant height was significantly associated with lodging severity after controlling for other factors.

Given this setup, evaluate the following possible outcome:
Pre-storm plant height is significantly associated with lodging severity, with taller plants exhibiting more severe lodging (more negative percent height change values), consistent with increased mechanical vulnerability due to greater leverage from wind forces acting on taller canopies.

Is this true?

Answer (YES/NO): NO